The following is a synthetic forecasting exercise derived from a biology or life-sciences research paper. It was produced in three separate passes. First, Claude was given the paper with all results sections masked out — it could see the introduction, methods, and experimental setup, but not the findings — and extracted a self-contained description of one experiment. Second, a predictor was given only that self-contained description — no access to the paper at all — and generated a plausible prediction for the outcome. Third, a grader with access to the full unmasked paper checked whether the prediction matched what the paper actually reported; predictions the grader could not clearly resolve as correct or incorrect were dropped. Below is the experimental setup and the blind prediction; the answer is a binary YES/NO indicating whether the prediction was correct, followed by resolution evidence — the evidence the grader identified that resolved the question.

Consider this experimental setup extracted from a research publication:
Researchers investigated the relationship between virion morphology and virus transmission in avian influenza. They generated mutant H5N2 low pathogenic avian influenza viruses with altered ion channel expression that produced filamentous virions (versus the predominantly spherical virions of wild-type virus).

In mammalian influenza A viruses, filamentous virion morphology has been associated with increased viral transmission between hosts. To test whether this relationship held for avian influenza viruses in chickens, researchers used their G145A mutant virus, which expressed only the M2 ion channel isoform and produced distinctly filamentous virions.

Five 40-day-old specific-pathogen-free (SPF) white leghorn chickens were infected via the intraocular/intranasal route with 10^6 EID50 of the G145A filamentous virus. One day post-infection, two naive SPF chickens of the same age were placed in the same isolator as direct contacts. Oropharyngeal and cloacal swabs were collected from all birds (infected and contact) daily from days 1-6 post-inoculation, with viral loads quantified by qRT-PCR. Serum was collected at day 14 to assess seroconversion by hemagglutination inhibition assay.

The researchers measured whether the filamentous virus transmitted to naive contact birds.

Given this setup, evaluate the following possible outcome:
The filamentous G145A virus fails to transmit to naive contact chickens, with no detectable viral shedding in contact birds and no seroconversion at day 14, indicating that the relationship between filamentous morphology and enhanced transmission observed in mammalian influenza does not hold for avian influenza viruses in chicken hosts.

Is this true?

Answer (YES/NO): YES